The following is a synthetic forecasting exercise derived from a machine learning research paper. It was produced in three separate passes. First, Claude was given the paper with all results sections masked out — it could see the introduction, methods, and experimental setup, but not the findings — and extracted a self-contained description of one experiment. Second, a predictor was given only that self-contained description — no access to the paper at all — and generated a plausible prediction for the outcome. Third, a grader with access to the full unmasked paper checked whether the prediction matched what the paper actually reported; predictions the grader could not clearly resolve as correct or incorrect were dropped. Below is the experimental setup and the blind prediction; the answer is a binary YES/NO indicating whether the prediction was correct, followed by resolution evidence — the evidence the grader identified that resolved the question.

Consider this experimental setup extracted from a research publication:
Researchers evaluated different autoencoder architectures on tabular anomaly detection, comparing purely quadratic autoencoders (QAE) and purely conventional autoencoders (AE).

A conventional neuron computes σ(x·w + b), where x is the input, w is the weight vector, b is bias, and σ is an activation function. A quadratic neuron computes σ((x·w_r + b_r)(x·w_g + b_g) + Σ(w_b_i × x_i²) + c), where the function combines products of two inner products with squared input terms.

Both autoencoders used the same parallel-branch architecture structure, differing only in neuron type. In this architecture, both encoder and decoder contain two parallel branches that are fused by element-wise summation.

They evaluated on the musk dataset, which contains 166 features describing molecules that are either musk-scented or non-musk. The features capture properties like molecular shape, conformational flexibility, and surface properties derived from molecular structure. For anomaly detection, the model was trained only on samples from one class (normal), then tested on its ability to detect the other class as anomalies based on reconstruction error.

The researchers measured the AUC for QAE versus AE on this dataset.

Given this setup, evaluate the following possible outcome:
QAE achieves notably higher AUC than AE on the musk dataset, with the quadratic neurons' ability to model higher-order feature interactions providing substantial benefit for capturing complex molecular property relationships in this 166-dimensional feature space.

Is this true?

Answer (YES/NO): NO